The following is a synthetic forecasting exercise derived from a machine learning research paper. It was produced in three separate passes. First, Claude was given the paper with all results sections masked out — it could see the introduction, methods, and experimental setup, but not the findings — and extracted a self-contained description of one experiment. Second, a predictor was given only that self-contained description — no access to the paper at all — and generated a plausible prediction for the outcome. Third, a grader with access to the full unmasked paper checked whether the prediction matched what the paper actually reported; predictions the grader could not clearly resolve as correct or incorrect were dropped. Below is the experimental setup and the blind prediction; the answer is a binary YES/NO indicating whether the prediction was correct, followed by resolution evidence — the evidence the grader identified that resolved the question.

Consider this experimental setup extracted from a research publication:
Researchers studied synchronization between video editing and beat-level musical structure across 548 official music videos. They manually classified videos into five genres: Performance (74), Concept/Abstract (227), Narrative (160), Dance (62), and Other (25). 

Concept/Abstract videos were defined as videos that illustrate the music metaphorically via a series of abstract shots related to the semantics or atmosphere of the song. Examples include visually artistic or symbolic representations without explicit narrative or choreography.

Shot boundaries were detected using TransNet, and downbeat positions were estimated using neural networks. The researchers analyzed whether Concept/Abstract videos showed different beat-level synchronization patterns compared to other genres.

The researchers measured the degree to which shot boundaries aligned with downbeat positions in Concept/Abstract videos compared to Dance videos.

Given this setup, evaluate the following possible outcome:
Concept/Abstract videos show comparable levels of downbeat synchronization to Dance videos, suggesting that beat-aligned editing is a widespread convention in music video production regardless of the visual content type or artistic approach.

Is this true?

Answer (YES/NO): YES